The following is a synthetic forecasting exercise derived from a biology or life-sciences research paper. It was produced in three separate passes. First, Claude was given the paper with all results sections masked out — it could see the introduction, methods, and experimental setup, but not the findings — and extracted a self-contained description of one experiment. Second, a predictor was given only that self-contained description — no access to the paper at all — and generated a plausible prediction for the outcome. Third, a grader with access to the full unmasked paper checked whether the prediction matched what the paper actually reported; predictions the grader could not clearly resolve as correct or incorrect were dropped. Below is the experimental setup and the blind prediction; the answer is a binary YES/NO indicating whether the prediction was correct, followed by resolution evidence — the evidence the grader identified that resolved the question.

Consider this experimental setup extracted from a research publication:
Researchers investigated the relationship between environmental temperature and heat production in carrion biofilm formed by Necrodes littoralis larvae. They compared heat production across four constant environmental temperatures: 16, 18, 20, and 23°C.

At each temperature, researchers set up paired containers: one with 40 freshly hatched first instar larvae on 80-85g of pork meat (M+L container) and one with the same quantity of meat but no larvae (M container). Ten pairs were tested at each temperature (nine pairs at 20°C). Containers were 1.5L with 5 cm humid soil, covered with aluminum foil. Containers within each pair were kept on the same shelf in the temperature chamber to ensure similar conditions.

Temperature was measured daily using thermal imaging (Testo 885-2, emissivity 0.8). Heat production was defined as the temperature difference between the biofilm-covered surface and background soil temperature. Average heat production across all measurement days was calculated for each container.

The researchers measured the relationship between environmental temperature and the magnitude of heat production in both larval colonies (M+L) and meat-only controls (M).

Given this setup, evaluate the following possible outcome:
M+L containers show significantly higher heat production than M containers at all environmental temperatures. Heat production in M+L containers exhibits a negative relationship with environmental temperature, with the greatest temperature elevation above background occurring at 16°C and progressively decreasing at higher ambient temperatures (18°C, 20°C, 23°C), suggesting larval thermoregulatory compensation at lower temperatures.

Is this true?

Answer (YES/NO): NO